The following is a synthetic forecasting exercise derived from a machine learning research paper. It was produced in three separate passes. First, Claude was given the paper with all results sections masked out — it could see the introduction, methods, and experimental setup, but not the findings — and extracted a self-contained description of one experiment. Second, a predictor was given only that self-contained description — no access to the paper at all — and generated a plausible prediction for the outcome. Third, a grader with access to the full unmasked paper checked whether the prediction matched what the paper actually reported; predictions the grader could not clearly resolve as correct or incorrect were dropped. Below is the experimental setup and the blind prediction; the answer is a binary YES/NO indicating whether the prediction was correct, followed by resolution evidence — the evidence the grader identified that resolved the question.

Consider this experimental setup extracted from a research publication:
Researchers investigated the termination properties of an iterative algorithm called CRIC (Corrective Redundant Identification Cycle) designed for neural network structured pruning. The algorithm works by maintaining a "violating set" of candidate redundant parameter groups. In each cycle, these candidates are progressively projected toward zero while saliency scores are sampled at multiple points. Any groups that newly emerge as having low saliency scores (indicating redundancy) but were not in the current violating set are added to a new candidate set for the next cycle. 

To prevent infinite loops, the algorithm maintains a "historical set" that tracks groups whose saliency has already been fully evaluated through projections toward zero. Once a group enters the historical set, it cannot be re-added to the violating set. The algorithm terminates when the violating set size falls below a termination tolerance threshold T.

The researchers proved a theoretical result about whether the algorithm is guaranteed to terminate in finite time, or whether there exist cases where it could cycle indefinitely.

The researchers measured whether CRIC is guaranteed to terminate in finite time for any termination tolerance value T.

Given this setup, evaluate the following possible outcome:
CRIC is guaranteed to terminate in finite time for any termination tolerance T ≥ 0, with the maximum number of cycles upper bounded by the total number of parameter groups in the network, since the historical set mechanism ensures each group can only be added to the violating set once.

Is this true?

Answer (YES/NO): NO